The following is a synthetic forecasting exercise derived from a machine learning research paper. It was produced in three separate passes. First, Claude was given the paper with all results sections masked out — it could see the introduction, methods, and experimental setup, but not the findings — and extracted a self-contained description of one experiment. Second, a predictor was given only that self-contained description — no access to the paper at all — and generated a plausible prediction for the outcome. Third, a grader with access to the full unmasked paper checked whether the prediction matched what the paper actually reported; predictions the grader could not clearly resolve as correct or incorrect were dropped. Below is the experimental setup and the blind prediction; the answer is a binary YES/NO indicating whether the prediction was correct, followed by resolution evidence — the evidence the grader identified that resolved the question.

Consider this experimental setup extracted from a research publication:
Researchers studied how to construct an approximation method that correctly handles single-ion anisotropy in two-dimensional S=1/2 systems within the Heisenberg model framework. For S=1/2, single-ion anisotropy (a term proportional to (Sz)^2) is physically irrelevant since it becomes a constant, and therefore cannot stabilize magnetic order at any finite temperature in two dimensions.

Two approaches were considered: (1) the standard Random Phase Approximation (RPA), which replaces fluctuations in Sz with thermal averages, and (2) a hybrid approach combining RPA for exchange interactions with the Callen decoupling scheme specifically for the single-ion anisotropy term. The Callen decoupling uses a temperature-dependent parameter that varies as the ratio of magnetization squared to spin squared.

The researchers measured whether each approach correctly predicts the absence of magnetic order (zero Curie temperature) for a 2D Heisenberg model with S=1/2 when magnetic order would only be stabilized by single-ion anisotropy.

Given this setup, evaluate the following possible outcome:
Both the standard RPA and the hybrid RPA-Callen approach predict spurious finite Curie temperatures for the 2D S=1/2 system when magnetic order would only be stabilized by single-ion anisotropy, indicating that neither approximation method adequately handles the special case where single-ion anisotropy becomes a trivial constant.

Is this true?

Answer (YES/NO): NO